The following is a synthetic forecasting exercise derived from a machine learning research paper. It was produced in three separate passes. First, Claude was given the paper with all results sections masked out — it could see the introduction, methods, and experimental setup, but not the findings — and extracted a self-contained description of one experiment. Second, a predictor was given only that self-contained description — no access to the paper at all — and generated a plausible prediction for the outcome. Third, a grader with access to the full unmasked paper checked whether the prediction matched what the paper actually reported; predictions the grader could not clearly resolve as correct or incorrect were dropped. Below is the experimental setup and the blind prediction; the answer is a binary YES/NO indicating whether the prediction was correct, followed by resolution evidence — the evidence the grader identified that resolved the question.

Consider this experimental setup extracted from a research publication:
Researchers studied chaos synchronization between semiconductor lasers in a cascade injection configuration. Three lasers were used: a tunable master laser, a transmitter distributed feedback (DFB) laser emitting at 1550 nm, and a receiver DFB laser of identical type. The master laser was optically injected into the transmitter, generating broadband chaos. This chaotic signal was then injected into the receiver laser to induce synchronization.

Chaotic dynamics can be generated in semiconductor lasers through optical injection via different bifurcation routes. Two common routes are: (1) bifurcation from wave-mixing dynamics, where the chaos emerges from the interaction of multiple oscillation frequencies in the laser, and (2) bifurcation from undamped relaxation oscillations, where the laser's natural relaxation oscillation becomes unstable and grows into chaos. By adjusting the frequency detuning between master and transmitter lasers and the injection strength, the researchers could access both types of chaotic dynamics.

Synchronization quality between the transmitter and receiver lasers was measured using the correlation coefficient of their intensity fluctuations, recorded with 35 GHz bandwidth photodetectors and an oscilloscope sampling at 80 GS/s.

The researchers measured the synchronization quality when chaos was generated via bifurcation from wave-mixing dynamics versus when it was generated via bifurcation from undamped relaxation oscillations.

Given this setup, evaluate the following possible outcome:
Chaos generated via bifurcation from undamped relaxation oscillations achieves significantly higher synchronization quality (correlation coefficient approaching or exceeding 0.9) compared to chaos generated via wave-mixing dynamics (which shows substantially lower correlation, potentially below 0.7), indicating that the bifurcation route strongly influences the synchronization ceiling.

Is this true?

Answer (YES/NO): NO